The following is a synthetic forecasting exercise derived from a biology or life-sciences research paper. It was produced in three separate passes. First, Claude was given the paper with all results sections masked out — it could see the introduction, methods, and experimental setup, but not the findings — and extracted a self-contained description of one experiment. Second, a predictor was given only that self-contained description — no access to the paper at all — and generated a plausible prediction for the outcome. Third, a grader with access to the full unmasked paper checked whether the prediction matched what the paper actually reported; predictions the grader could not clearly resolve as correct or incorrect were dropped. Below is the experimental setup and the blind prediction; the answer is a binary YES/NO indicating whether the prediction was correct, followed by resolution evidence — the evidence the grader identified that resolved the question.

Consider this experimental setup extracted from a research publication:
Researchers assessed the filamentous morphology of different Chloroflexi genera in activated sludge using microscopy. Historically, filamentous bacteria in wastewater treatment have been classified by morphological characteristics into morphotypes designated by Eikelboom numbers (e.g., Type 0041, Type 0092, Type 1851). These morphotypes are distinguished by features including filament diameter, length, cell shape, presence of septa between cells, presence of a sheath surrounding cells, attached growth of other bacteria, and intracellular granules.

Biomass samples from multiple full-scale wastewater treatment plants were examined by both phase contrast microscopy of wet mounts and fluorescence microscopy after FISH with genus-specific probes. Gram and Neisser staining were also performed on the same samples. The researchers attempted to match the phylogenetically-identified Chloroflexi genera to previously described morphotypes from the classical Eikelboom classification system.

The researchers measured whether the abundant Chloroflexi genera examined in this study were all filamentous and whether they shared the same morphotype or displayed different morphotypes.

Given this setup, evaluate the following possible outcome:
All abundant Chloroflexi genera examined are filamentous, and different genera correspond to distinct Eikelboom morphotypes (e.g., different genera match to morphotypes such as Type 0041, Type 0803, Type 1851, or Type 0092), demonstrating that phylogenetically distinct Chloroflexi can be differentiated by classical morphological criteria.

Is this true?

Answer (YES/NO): NO